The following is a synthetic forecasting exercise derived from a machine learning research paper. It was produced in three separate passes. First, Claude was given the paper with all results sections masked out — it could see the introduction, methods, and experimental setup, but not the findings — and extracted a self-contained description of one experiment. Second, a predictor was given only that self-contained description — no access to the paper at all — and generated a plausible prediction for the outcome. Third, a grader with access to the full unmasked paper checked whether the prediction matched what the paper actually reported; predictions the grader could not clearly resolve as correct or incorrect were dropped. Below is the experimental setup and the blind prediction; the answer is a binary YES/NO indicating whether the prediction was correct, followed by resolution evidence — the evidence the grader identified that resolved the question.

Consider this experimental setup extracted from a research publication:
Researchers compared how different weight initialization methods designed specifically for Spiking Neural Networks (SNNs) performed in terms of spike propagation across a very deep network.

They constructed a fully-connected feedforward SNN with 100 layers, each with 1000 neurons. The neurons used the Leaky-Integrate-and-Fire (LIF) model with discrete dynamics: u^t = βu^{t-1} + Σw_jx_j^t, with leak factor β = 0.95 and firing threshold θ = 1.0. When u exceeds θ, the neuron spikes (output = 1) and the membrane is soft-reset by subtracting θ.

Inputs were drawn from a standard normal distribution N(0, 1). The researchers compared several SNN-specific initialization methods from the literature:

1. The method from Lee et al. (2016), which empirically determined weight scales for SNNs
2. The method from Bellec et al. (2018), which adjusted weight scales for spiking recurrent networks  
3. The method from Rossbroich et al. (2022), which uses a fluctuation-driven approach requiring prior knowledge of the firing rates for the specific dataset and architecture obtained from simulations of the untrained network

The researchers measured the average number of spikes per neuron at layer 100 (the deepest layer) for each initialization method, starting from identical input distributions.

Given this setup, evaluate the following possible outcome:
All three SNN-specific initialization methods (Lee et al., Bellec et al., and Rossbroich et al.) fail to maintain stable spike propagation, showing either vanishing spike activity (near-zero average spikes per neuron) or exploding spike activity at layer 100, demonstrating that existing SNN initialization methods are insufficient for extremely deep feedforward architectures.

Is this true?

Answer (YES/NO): NO